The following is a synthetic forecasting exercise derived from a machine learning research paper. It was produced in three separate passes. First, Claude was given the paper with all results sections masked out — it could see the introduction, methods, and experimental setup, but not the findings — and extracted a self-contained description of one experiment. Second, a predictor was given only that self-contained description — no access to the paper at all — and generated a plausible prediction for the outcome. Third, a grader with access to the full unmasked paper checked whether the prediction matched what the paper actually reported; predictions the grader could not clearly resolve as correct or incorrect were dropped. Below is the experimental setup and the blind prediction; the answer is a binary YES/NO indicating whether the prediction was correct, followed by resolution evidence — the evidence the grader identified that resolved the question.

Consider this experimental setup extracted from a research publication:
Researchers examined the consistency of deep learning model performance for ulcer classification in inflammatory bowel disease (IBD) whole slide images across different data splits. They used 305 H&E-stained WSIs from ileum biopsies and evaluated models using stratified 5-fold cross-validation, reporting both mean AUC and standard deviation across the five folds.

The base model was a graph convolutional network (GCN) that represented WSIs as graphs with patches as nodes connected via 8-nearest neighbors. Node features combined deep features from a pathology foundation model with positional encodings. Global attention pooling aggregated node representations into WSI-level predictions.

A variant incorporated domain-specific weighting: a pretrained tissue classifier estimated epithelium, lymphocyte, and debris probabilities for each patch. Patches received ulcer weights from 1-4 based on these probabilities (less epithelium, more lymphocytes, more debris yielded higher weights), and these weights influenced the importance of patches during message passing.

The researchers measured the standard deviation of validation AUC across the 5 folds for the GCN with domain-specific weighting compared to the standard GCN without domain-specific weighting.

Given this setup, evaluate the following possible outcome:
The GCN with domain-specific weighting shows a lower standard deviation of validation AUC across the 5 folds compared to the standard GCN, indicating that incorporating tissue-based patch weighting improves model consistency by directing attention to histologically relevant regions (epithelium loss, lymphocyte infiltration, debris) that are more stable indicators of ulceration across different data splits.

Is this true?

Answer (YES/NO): YES